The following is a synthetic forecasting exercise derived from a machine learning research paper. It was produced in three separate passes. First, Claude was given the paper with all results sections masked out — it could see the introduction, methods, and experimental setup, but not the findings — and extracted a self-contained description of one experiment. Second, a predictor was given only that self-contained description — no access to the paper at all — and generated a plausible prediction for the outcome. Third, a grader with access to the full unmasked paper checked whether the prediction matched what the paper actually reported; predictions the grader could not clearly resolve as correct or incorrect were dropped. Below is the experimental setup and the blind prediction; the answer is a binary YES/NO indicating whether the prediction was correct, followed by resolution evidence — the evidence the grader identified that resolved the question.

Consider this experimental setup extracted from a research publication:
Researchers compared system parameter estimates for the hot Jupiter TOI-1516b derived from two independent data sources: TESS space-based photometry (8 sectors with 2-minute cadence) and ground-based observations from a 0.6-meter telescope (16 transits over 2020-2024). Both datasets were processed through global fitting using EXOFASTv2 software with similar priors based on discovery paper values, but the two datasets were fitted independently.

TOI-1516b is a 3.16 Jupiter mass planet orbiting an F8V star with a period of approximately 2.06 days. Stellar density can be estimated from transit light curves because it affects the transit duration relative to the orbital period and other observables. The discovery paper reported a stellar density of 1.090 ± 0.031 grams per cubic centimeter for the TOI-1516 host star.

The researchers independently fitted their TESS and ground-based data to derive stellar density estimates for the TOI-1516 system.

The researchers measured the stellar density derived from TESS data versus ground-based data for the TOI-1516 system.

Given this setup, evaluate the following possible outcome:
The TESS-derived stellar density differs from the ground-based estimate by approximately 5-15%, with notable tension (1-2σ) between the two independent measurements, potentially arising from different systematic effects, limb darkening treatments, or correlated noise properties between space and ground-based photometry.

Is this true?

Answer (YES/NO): NO